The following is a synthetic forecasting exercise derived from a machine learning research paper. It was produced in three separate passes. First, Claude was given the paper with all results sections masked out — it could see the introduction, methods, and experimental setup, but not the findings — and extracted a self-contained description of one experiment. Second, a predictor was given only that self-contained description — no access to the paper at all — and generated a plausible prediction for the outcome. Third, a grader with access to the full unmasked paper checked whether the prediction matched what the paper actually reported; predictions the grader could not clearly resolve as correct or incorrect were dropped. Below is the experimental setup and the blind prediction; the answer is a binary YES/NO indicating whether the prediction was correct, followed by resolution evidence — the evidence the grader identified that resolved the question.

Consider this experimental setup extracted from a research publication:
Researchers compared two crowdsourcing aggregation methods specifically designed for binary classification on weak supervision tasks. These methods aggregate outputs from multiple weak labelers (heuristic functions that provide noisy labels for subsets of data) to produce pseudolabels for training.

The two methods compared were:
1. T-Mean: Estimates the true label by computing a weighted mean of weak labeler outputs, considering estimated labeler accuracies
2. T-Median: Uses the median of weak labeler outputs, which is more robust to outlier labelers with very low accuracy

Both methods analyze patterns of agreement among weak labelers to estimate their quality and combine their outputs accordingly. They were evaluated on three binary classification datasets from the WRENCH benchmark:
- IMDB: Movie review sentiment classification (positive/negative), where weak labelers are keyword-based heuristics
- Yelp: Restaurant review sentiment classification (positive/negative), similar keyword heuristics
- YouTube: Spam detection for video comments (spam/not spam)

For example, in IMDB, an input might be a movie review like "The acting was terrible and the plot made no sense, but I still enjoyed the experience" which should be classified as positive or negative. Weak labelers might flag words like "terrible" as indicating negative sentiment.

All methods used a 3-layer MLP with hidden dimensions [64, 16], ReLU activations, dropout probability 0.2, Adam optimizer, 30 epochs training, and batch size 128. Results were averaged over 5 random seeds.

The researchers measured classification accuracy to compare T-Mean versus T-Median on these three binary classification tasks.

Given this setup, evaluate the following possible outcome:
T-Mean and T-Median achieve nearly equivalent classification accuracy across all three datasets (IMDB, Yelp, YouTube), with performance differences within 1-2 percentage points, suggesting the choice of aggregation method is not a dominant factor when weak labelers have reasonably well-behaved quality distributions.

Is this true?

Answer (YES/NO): NO